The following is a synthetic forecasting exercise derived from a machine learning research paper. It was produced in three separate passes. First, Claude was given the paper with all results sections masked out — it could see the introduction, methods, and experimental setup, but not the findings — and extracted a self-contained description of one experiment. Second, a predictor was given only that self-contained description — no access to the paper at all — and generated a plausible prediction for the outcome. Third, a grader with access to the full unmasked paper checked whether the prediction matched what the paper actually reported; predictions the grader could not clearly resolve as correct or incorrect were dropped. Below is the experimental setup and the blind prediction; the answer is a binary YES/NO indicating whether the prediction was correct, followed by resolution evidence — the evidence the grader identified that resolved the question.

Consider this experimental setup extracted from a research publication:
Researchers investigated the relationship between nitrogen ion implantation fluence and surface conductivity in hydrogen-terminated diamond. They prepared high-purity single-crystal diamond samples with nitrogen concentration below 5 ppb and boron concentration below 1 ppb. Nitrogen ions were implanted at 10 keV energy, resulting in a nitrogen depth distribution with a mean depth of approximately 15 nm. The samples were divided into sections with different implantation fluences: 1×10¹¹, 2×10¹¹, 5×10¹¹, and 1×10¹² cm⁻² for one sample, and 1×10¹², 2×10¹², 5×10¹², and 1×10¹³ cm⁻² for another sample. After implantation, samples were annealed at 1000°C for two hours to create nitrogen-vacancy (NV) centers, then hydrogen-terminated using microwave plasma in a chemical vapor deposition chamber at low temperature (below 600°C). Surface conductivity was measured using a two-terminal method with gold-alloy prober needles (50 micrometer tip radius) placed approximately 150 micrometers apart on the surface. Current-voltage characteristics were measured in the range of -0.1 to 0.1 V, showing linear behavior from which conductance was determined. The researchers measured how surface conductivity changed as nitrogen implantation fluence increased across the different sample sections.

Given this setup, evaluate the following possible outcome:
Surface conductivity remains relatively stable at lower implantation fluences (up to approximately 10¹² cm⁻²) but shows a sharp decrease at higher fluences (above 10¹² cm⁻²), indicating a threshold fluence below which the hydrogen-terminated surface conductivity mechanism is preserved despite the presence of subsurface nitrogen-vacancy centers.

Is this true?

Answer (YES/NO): NO